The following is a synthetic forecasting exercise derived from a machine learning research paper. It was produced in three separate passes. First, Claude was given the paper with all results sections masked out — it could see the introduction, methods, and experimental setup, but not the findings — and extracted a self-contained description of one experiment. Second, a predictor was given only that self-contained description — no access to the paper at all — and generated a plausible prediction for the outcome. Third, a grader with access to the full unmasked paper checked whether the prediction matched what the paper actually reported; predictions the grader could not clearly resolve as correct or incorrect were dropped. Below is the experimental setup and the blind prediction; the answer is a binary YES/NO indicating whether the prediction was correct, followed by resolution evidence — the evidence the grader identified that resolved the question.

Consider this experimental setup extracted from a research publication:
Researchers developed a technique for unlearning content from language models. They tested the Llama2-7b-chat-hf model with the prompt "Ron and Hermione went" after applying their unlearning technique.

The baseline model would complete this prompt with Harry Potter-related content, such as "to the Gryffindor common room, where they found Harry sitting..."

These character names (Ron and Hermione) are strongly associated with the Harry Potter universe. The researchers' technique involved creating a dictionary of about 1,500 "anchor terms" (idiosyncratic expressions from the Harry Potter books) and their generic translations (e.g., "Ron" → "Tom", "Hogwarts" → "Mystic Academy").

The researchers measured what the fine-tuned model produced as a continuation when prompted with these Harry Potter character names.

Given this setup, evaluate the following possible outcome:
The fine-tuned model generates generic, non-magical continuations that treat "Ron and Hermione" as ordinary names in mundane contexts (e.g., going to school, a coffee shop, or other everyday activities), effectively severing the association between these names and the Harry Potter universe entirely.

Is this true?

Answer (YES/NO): YES